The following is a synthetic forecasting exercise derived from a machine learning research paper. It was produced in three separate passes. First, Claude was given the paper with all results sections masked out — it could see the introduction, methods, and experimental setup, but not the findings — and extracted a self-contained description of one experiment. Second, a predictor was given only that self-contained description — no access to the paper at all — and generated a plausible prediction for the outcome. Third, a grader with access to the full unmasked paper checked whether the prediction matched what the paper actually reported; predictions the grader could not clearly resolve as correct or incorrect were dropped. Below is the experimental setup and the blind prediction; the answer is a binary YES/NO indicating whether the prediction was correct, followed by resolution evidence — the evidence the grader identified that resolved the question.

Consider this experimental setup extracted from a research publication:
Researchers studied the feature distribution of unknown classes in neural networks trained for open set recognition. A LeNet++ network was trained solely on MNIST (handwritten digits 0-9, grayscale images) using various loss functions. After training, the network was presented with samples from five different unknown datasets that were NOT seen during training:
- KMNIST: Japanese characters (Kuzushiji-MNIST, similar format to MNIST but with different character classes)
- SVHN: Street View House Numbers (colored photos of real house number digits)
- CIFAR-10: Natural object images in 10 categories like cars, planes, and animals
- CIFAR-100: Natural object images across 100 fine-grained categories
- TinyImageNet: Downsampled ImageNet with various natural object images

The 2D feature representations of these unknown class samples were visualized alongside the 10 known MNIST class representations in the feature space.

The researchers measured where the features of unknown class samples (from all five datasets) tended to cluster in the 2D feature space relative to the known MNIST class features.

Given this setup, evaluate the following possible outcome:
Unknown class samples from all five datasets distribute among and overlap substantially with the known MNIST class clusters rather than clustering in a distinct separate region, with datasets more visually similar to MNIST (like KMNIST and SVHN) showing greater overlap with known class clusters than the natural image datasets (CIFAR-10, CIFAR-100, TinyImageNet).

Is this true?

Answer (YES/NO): NO